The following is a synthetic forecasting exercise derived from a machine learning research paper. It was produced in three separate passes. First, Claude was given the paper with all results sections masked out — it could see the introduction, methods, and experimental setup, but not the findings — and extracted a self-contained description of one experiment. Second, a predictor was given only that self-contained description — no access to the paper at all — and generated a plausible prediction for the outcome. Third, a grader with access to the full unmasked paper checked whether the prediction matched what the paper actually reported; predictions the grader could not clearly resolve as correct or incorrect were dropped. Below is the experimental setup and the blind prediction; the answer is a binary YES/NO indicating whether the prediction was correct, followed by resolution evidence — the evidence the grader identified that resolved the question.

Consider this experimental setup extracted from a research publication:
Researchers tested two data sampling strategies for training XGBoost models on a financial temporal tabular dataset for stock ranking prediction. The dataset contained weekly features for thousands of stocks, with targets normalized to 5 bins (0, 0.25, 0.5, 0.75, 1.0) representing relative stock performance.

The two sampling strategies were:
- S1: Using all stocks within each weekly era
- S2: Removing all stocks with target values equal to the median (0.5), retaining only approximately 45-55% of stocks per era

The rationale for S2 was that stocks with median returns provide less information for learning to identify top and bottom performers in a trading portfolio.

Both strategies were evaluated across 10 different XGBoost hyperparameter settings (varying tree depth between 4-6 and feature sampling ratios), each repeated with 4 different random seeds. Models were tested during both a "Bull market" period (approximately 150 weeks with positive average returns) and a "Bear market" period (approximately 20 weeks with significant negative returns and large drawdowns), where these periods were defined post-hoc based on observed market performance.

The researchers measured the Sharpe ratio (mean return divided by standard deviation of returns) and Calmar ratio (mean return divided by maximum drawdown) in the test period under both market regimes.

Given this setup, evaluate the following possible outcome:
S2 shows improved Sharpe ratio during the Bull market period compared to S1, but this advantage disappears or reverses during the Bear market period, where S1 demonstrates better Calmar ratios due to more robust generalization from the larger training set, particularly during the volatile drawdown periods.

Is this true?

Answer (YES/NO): NO